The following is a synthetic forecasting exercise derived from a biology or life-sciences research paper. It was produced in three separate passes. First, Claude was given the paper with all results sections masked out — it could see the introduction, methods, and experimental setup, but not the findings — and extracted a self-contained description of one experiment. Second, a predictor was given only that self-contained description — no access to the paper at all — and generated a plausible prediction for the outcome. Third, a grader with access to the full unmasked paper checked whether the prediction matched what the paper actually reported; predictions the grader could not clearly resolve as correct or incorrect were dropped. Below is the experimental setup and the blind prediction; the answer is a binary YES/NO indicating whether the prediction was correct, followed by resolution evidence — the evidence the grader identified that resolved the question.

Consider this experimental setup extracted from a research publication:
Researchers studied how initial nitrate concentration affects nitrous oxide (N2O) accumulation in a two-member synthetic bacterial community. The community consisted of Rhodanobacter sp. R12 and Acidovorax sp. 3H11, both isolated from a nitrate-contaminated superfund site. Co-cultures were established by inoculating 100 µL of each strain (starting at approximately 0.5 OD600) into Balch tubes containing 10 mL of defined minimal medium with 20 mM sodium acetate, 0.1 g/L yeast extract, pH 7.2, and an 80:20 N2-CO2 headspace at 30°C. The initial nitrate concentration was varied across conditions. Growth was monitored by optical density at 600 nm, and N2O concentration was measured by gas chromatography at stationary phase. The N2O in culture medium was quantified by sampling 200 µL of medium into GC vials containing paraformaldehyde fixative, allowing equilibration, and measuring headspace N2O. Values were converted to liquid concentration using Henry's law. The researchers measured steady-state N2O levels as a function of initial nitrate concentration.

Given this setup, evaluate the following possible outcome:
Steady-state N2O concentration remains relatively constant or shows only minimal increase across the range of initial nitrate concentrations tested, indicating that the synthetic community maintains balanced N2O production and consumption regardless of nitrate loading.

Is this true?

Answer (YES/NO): NO